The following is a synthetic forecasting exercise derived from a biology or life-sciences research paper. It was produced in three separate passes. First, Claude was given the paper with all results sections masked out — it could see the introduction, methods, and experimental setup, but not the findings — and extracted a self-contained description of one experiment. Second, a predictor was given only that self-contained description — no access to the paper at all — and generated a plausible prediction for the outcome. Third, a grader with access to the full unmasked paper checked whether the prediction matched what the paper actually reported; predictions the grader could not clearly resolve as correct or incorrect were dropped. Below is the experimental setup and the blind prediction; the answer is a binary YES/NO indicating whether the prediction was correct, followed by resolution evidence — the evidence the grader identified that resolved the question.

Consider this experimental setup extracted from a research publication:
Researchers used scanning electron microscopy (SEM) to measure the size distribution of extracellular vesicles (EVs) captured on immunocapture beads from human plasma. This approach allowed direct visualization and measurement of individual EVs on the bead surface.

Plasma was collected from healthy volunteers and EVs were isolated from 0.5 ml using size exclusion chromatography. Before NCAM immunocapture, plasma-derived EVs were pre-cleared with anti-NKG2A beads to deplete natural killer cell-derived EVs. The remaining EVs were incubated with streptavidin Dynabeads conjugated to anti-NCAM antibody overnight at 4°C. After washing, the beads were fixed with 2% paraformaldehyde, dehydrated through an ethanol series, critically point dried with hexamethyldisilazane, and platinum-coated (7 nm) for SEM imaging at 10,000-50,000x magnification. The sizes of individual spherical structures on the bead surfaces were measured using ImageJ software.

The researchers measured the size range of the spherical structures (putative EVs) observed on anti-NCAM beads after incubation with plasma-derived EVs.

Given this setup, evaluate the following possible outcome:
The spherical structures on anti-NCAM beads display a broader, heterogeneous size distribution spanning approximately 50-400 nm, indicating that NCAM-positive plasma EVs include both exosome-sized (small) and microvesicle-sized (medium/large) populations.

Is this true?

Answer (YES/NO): NO